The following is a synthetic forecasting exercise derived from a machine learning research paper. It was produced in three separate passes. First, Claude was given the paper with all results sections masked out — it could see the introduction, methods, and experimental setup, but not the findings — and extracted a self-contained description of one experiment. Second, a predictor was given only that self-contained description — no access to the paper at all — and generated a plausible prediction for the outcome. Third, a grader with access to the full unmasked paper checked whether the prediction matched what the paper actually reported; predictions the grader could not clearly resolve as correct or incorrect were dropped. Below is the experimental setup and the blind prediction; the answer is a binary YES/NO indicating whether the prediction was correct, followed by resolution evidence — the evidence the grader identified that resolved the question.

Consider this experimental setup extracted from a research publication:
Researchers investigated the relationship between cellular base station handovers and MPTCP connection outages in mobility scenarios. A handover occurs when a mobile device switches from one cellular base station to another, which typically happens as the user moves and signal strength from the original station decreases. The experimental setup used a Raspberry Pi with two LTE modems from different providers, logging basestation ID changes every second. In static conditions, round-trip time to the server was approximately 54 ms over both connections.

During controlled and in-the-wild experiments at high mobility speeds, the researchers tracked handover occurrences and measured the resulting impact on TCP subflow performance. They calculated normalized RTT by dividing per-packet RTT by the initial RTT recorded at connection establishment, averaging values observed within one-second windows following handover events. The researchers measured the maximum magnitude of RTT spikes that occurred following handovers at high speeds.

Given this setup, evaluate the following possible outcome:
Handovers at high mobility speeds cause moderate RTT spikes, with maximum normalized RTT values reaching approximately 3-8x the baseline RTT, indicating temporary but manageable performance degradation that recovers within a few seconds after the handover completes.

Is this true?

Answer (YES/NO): NO